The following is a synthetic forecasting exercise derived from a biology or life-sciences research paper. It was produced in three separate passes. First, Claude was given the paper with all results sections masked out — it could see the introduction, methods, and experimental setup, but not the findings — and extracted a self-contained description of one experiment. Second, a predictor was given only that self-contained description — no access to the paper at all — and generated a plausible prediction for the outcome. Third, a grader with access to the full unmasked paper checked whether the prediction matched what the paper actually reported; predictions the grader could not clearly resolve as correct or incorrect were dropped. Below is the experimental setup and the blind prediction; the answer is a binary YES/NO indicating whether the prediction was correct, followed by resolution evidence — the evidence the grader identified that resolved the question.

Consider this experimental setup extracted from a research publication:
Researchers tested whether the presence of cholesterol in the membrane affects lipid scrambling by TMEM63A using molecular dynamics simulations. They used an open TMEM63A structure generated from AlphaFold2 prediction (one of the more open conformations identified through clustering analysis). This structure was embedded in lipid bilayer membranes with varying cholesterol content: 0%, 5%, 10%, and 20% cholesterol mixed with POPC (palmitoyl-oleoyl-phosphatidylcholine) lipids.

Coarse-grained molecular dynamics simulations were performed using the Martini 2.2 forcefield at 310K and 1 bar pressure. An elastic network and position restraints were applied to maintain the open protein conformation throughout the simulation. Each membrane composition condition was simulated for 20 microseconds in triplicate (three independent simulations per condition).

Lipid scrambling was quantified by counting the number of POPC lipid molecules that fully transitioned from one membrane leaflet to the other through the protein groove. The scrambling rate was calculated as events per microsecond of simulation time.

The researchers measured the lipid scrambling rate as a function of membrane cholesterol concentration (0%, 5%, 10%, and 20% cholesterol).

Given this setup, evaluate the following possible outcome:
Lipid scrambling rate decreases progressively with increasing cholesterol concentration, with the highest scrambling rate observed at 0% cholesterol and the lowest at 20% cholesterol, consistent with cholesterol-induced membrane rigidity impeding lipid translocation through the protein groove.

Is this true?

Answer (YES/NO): YES